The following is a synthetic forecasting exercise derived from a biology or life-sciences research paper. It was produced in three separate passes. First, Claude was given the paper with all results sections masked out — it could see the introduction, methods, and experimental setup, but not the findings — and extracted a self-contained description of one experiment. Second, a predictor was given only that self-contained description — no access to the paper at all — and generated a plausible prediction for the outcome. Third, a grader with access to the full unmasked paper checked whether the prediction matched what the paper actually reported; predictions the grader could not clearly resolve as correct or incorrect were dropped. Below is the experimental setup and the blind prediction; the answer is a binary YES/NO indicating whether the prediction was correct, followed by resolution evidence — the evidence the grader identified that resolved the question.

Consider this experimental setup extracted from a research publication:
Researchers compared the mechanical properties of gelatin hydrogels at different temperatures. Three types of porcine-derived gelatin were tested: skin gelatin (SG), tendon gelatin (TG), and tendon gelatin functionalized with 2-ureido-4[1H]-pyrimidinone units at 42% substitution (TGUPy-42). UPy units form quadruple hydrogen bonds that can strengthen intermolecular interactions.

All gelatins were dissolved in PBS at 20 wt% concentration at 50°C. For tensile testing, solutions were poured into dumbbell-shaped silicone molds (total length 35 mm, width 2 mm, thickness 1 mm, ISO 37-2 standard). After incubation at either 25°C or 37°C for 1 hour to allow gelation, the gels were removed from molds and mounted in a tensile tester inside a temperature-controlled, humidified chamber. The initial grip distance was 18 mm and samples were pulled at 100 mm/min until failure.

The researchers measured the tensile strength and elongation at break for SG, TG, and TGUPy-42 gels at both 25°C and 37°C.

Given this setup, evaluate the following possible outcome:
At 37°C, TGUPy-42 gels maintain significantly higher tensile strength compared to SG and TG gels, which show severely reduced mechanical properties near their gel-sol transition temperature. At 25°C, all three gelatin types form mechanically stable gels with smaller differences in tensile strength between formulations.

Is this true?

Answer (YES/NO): NO